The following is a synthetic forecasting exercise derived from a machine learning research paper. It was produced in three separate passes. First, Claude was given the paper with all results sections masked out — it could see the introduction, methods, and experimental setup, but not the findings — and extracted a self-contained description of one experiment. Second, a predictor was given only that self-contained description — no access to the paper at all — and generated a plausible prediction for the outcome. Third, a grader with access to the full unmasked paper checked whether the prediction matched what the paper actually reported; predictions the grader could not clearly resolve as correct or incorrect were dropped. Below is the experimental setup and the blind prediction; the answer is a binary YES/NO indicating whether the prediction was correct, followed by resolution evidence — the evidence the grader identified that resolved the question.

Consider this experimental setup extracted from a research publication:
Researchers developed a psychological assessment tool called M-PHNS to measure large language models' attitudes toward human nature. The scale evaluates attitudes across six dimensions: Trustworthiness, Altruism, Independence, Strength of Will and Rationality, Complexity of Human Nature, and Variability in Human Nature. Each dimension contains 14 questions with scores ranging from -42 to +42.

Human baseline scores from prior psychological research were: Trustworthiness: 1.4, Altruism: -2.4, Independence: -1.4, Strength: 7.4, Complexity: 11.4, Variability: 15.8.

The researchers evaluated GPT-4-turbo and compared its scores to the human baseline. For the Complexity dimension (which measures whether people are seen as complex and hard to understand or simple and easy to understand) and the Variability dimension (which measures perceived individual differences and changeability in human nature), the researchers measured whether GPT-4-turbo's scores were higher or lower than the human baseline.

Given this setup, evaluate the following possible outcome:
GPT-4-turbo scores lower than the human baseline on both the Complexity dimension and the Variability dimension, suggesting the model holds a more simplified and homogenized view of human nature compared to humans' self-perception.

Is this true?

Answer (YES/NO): NO